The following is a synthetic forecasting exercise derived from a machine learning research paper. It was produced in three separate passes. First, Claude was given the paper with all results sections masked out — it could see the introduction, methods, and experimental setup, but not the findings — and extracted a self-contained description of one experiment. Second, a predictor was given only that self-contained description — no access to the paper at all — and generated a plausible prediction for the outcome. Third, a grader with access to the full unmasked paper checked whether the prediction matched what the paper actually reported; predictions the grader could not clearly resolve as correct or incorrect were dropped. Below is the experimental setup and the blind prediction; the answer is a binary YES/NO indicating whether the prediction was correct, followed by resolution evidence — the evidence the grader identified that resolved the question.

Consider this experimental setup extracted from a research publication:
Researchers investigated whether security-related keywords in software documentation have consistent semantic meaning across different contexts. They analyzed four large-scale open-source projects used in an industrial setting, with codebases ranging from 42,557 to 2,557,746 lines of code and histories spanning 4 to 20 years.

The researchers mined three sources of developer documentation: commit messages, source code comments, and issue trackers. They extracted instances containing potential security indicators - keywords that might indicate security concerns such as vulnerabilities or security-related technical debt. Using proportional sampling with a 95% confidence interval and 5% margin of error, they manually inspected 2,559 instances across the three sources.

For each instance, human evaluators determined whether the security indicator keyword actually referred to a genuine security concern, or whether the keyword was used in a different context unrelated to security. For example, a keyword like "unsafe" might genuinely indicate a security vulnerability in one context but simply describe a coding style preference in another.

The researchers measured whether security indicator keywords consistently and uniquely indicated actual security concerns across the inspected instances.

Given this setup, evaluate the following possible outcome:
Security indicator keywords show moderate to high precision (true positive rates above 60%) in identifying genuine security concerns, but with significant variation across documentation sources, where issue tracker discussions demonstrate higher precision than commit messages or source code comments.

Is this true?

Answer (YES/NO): NO